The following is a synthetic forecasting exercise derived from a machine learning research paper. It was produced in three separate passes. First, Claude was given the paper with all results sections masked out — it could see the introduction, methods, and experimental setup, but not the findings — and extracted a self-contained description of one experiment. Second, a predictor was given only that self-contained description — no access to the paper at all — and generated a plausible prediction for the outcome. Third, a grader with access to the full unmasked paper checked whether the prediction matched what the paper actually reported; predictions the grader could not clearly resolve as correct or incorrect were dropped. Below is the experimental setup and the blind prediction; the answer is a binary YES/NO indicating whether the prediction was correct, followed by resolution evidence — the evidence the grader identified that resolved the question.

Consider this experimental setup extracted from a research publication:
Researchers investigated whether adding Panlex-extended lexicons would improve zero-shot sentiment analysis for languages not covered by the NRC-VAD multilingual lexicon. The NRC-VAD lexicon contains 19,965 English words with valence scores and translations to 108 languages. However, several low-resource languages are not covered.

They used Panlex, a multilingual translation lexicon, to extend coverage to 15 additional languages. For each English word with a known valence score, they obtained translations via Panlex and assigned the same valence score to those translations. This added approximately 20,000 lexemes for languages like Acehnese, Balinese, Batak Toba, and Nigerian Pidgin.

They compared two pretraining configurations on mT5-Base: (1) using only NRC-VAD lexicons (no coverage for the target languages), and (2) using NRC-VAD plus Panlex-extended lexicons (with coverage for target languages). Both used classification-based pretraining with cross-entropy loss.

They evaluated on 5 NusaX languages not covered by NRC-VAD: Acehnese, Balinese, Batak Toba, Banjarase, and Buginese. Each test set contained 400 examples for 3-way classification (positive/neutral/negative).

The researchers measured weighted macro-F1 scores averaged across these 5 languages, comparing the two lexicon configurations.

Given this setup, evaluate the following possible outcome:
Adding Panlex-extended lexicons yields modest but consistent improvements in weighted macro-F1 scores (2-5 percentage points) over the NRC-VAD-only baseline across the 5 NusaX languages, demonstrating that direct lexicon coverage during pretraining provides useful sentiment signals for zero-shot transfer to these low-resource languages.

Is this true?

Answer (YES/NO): NO